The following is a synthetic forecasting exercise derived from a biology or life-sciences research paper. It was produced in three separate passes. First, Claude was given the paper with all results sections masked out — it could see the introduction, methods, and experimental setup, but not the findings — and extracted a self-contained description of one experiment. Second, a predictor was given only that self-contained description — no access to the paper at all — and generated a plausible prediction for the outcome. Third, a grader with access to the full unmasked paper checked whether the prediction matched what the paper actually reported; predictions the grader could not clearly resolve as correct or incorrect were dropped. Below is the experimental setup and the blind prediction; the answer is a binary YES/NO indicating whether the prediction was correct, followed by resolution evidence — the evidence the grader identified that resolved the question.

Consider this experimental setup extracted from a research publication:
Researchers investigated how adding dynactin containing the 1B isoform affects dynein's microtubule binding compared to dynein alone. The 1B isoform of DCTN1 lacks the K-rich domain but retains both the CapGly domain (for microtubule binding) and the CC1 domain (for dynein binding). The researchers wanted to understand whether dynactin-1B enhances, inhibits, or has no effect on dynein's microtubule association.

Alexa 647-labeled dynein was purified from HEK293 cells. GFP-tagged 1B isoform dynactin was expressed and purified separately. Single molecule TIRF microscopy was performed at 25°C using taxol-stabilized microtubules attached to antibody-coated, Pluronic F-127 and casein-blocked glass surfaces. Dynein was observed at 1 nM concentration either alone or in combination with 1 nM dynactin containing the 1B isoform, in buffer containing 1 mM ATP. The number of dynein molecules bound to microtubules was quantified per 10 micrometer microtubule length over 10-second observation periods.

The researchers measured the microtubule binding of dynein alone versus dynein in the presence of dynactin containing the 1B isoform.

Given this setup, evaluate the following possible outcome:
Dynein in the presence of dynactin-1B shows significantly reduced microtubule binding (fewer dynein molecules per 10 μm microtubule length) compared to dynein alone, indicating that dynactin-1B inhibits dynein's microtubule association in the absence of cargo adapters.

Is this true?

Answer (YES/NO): YES